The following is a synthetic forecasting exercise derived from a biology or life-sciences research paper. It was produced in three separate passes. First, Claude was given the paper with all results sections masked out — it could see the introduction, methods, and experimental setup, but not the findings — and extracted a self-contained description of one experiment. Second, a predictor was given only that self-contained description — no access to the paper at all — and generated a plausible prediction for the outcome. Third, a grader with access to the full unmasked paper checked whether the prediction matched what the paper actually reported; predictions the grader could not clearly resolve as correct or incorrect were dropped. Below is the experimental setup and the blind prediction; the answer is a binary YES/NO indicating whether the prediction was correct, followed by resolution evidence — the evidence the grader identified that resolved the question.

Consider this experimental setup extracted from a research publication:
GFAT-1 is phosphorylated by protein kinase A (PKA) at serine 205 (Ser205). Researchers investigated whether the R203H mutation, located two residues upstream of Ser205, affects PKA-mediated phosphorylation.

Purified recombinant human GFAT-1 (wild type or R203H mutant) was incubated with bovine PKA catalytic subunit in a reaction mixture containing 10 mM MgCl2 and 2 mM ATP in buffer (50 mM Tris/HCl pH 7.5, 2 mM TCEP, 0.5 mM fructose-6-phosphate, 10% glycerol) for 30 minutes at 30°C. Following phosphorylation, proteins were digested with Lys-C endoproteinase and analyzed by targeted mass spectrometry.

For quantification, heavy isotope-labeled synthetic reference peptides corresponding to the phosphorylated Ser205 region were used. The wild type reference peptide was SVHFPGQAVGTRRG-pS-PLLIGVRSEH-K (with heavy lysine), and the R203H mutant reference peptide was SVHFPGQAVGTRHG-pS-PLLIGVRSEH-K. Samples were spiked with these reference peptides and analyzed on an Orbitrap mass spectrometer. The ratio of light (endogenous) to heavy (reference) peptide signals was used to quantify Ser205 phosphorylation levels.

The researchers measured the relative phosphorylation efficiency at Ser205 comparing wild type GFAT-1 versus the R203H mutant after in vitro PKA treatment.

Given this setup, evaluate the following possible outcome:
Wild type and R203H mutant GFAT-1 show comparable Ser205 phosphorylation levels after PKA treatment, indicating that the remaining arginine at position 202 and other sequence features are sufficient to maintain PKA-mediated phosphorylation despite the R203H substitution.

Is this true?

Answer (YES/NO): NO